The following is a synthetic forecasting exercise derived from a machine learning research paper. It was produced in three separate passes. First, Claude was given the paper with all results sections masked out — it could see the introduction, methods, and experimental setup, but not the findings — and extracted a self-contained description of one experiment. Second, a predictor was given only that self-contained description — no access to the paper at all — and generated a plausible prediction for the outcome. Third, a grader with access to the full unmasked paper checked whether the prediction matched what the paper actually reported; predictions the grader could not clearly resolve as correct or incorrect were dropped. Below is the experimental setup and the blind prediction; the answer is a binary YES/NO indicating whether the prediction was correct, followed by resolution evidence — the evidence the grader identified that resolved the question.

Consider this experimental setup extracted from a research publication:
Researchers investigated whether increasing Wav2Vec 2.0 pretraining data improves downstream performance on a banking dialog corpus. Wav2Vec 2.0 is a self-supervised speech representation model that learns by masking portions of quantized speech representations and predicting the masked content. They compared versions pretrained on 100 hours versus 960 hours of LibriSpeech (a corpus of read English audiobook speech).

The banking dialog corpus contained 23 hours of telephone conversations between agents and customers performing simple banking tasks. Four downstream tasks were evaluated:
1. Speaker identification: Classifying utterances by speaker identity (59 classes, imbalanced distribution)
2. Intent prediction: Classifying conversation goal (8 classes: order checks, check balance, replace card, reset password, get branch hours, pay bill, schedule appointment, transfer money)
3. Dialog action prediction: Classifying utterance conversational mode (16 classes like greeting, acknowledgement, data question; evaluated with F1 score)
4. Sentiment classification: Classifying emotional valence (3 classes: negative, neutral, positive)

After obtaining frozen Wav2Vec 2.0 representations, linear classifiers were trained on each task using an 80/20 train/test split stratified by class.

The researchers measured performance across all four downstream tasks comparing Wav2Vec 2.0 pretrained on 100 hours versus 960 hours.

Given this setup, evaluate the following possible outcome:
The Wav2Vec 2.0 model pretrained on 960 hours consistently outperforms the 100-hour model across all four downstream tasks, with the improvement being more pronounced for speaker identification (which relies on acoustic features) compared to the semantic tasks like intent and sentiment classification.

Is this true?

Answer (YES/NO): NO